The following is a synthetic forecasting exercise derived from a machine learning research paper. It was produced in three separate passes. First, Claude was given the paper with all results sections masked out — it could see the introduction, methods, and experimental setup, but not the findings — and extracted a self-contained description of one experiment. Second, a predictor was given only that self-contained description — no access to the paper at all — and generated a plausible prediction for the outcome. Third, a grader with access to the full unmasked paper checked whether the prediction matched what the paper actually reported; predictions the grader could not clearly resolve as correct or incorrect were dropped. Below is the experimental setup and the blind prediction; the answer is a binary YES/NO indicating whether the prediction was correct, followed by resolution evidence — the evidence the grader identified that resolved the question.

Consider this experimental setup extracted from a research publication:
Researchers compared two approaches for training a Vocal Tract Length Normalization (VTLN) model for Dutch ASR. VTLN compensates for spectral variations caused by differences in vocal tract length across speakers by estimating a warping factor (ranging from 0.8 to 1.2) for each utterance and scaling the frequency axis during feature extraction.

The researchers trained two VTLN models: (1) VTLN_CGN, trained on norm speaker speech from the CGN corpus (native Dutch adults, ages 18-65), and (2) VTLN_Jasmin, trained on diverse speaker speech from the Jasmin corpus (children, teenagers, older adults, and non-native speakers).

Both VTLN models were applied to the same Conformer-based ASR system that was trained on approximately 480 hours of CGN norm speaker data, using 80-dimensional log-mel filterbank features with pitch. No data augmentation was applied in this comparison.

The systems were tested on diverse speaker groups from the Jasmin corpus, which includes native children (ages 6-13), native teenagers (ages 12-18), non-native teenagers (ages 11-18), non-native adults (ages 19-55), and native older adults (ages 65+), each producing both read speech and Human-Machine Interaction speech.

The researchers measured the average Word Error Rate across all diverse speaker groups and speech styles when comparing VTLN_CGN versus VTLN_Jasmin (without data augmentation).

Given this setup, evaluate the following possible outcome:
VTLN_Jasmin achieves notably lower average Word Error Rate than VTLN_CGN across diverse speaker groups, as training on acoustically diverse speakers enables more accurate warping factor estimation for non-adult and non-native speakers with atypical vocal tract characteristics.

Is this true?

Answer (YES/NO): NO